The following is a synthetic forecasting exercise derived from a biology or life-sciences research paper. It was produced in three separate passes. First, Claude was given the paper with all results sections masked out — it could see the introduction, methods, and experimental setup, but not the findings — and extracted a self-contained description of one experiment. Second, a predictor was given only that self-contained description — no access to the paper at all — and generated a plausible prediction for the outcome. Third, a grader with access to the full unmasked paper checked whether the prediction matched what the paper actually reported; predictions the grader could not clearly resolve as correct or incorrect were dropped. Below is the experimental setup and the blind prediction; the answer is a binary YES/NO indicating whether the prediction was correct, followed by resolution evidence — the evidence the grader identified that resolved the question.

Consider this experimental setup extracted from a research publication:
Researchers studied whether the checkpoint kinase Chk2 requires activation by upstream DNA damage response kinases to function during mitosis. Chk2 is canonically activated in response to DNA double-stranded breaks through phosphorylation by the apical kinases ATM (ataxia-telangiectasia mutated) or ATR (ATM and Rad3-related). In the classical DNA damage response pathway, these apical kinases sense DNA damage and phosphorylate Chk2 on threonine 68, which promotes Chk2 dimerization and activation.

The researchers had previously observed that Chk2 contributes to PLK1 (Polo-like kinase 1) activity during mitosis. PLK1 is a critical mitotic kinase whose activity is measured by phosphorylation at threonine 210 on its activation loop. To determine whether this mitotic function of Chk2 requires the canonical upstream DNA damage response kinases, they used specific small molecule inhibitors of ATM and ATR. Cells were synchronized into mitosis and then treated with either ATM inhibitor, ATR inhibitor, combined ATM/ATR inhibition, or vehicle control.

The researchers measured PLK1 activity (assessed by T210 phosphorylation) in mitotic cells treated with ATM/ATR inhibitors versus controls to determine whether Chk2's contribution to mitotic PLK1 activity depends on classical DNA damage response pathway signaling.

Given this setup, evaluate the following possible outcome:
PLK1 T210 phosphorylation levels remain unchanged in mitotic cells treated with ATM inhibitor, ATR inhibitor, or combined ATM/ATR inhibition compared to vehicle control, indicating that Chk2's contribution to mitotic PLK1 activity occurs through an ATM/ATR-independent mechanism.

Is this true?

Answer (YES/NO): YES